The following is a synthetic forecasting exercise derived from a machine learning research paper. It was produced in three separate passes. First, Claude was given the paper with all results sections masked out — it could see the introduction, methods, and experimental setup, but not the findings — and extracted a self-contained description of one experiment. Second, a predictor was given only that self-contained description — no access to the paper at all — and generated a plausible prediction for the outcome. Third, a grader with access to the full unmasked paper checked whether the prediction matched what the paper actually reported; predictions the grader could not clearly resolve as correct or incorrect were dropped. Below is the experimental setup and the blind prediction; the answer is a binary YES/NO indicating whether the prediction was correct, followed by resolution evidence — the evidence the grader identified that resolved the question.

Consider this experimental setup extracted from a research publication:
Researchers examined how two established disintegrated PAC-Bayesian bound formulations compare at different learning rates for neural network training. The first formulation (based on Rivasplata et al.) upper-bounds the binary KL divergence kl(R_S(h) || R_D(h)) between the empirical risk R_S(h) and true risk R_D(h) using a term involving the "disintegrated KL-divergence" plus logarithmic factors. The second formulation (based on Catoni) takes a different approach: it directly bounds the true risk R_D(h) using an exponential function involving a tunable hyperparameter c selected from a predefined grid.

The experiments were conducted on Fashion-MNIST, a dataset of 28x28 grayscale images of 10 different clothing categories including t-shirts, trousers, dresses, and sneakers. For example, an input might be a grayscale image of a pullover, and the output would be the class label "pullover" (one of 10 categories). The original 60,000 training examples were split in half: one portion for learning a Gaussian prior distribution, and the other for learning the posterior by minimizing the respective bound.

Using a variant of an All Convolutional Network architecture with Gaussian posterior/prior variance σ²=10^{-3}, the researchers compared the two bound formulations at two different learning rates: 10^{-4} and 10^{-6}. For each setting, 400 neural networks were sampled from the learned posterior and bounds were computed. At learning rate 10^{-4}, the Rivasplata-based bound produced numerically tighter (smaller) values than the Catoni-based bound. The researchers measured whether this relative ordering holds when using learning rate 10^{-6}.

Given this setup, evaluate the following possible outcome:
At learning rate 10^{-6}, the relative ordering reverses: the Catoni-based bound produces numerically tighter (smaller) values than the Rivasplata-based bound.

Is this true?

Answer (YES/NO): YES